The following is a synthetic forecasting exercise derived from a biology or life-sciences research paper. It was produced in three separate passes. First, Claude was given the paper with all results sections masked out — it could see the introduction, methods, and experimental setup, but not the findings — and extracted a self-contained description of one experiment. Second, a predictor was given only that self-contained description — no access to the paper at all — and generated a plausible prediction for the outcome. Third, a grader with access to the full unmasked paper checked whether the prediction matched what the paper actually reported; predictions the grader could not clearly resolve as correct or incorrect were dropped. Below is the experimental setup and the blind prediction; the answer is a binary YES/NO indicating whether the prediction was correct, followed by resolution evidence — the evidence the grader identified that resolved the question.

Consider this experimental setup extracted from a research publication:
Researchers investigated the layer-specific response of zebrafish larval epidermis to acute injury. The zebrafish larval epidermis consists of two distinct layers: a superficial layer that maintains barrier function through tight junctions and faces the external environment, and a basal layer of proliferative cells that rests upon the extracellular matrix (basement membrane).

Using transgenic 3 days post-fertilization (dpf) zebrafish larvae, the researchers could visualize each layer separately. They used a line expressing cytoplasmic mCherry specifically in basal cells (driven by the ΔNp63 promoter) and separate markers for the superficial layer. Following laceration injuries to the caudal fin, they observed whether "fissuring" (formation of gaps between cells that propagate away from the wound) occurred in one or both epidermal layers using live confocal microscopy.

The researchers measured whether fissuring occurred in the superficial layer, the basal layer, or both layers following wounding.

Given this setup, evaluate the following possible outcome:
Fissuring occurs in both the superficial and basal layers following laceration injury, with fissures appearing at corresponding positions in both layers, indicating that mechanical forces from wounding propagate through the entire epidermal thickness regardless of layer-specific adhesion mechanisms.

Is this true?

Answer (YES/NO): NO